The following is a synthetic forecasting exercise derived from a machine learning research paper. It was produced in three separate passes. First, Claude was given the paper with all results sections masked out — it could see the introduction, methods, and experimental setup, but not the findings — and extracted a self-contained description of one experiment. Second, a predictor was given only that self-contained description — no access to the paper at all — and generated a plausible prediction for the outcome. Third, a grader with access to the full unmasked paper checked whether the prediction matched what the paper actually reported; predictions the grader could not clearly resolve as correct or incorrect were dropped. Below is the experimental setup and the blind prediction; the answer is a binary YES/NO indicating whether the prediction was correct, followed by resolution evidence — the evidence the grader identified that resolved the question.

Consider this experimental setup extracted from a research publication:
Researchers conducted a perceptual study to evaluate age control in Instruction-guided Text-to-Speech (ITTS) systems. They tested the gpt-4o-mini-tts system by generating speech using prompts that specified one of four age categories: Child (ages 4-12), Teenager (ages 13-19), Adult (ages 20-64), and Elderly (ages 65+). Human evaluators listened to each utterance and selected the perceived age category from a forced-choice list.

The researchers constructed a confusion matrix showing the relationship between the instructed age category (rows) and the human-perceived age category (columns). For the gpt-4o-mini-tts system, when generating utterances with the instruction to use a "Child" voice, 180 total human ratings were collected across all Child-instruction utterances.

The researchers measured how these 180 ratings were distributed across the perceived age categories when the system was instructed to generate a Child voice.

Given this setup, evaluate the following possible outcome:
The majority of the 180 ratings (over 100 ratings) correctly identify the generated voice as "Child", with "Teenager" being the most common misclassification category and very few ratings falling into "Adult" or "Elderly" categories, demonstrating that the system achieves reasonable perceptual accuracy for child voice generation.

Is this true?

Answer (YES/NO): NO